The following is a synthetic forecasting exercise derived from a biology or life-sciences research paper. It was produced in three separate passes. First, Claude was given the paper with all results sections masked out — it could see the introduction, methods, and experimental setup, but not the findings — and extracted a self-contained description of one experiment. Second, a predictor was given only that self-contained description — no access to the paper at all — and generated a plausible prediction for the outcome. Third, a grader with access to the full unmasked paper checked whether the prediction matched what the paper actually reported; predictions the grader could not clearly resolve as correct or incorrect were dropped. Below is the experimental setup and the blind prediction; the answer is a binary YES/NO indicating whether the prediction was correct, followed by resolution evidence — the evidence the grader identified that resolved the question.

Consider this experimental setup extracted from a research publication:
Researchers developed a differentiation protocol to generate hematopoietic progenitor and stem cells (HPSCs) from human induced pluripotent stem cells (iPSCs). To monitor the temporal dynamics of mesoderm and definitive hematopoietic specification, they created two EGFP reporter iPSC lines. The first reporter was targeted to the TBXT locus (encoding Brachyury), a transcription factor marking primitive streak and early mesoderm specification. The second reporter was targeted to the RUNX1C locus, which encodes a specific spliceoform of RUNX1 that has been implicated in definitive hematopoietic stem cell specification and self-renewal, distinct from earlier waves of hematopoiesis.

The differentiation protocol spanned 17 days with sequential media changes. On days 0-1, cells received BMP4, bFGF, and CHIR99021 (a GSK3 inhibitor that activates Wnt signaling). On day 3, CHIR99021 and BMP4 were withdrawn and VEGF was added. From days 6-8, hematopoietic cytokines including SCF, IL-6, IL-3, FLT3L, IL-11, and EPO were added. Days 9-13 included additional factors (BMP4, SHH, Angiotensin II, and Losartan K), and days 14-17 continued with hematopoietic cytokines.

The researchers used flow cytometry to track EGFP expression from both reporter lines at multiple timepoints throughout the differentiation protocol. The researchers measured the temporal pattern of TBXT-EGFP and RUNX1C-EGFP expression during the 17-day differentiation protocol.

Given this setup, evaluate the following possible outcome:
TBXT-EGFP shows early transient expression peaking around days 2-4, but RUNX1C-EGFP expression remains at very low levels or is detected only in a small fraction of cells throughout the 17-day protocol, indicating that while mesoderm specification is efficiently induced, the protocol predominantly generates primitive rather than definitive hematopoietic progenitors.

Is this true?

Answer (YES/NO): NO